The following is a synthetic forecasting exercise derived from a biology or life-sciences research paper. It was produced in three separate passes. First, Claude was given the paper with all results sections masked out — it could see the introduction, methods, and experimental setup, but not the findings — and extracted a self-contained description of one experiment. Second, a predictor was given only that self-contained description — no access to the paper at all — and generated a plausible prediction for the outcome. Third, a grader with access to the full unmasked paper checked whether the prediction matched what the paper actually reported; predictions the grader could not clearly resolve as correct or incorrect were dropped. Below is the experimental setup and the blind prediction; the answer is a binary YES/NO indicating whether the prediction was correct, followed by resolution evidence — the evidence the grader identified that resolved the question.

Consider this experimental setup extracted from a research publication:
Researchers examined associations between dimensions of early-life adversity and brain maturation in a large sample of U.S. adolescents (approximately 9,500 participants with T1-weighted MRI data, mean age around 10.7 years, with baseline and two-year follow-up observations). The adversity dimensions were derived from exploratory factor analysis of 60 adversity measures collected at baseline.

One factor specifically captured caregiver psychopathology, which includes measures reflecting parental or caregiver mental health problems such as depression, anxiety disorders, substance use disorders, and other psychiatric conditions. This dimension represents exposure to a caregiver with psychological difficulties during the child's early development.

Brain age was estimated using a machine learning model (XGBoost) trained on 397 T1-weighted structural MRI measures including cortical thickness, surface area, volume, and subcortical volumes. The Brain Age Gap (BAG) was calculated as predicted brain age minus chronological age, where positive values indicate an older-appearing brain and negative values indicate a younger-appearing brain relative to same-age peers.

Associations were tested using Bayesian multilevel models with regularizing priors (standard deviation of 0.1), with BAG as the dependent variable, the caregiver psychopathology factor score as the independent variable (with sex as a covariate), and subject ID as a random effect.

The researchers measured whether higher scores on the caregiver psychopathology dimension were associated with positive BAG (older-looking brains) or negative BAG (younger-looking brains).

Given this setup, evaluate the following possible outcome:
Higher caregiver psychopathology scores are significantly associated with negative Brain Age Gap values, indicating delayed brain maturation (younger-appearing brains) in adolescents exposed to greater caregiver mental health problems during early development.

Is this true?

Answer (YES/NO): NO